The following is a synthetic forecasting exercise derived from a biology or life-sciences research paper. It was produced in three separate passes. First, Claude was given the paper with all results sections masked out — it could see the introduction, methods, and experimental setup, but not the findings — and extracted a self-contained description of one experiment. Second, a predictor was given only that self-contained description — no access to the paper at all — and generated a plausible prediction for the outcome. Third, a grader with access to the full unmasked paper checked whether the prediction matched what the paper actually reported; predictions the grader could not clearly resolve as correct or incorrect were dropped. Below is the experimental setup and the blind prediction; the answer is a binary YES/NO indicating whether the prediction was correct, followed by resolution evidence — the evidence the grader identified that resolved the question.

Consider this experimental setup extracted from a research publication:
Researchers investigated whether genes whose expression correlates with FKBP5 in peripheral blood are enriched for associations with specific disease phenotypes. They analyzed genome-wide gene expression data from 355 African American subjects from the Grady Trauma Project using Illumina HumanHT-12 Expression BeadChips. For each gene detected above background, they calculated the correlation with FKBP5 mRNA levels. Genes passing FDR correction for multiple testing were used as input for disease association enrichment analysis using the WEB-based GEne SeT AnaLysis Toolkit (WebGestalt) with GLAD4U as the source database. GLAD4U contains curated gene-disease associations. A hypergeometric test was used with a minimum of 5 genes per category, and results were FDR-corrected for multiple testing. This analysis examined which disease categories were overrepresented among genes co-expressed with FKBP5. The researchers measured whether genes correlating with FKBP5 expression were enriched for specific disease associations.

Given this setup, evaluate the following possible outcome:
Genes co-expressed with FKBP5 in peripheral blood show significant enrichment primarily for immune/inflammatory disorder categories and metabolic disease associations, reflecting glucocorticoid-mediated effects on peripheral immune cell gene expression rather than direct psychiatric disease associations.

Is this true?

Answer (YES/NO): NO